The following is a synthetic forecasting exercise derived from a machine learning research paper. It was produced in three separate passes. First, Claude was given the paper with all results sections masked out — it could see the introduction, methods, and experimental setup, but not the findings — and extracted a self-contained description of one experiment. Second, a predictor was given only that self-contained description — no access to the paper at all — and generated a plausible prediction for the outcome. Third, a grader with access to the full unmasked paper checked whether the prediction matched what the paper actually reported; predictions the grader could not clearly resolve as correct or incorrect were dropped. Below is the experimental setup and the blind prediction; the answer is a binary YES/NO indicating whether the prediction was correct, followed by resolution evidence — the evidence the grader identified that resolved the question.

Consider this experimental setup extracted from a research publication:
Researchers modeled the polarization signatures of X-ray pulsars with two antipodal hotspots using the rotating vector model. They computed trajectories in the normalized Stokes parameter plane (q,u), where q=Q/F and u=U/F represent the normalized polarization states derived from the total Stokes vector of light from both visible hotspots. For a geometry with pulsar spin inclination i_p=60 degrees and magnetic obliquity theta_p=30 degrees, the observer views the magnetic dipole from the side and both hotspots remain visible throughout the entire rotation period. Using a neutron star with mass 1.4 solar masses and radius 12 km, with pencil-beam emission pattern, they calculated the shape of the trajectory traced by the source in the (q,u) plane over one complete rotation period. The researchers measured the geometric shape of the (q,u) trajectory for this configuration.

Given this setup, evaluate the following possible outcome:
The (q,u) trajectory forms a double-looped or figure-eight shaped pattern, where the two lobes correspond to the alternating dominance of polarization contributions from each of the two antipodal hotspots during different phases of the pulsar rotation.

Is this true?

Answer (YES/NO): NO